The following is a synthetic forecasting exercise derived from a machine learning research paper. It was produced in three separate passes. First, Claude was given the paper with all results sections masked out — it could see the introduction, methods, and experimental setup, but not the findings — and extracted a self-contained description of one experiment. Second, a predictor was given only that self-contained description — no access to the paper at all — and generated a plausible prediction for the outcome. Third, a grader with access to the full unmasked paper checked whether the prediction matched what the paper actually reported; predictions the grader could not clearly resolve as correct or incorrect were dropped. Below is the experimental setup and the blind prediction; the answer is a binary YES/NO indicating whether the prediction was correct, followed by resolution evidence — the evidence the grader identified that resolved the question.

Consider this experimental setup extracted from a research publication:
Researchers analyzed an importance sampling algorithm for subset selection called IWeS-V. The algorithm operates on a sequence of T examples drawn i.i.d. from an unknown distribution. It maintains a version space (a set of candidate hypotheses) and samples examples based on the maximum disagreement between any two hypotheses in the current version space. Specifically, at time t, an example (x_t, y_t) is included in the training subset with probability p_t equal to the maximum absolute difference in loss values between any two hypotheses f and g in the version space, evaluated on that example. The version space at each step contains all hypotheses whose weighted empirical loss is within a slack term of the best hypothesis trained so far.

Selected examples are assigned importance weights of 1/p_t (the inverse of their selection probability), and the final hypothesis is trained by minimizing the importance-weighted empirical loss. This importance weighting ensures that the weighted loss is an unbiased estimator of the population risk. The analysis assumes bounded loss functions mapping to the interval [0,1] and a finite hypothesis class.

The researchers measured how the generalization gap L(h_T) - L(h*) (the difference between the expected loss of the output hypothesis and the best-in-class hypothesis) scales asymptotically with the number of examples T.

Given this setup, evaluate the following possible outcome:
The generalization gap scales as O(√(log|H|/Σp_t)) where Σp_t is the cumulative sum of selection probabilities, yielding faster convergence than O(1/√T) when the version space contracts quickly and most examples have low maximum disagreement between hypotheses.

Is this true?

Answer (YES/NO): NO